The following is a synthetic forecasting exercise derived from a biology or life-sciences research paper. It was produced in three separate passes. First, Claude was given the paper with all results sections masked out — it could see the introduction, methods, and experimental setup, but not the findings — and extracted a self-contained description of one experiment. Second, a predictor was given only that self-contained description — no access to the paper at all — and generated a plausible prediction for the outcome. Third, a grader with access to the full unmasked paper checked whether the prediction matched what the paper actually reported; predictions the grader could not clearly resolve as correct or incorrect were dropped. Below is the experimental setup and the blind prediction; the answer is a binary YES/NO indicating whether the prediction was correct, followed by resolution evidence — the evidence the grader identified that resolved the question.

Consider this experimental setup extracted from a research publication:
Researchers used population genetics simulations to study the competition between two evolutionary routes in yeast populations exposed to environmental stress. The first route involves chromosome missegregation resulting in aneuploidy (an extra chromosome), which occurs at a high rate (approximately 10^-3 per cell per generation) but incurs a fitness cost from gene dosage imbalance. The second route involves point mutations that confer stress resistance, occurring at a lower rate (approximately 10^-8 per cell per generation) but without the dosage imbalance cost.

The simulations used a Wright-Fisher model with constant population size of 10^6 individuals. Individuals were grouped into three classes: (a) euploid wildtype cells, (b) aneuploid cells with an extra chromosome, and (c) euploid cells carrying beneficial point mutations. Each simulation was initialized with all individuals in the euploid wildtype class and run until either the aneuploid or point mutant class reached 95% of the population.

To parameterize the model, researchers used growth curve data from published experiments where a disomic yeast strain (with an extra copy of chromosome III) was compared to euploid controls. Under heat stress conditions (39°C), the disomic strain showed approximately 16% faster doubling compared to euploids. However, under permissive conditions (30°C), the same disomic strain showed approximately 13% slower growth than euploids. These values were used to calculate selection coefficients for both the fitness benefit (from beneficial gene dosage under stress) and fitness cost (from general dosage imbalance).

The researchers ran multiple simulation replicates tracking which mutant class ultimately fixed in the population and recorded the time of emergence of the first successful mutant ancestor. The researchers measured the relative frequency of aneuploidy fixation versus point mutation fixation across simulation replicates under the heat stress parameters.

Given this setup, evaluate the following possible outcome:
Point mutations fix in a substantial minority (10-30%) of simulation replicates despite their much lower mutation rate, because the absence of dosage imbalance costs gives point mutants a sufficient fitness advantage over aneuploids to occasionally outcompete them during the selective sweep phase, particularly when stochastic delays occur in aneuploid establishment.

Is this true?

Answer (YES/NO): NO